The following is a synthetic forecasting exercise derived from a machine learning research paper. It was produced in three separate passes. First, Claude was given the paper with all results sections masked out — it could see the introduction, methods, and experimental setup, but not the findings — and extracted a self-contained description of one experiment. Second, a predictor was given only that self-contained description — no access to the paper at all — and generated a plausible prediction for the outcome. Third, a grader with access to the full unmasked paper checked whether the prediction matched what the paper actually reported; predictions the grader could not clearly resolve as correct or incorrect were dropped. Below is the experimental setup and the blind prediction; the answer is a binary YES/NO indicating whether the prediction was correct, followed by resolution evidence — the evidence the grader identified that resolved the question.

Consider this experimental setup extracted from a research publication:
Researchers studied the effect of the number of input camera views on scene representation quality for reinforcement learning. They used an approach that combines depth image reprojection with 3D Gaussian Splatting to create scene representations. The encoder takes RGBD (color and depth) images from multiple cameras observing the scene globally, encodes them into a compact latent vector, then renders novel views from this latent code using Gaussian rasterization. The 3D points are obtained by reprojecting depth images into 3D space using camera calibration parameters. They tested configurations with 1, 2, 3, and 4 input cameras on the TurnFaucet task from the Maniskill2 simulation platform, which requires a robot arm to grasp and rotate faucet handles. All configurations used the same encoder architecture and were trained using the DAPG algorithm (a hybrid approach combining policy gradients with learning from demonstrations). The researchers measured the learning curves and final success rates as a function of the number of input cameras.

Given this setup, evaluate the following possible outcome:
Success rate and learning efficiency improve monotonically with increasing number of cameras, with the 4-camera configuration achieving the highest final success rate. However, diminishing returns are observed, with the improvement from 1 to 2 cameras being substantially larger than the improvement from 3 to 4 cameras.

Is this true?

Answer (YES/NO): YES